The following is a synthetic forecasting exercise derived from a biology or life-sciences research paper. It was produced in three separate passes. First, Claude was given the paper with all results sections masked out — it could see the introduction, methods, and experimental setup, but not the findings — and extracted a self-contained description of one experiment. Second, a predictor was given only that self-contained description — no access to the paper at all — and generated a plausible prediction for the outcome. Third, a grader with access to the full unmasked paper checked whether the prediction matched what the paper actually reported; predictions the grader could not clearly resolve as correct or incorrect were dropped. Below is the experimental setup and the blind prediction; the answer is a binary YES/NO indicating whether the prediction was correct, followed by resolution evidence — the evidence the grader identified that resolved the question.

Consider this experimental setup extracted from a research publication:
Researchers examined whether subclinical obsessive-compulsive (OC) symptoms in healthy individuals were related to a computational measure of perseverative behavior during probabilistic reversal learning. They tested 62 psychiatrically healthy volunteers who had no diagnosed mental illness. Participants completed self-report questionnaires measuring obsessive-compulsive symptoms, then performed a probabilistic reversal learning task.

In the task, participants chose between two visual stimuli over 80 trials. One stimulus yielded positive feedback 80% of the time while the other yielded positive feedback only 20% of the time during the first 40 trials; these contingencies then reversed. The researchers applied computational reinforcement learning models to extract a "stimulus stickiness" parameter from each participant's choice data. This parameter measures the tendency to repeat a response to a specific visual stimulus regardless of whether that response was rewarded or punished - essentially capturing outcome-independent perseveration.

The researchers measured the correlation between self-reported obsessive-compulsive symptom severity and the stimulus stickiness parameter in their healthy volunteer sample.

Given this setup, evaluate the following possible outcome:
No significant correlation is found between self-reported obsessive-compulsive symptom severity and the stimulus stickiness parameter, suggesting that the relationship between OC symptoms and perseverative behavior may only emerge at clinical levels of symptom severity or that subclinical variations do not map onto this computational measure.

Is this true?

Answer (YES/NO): NO